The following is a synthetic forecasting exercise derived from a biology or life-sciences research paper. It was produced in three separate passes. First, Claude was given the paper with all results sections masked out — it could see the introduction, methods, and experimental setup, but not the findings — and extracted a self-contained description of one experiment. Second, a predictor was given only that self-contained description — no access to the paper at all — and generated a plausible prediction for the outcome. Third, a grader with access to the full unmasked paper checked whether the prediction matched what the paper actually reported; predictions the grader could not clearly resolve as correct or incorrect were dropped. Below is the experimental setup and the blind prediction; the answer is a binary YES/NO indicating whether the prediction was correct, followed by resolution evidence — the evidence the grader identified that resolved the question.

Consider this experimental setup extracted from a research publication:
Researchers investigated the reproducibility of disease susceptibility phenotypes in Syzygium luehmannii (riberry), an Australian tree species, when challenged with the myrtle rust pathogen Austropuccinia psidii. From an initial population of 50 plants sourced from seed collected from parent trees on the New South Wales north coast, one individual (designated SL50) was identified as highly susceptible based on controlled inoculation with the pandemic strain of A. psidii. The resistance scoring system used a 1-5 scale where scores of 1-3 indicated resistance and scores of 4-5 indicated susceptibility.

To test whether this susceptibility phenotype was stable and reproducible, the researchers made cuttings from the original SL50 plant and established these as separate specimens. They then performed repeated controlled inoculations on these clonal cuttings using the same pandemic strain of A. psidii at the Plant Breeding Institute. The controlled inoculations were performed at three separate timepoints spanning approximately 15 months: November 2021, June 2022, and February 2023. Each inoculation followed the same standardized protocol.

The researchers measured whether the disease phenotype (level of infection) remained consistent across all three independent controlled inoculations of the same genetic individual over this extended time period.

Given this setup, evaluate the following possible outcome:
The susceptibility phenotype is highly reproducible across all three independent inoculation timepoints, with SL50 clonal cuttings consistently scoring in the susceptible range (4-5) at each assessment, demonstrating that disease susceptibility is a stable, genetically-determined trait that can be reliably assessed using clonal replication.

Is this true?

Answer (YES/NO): YES